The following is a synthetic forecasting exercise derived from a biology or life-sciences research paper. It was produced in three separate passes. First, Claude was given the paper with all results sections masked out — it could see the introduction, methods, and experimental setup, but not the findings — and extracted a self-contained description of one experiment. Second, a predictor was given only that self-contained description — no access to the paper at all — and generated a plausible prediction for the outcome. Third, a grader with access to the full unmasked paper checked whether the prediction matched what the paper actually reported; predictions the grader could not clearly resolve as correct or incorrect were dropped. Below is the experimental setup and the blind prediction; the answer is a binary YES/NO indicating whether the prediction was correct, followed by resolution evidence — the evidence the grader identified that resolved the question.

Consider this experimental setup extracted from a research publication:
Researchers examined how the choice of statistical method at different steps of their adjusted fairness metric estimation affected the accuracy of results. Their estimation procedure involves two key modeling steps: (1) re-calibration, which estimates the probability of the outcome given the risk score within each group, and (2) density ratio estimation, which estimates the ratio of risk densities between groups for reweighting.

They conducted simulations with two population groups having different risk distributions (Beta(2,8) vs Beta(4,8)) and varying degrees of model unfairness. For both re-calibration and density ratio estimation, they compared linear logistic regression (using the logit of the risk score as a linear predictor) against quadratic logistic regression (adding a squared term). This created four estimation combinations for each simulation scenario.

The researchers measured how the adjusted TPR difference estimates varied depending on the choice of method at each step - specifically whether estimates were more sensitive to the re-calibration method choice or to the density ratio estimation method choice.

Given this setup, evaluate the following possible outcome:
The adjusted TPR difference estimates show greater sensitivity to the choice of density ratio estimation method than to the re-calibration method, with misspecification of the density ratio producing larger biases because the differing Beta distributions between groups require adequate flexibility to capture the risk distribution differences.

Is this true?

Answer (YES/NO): YES